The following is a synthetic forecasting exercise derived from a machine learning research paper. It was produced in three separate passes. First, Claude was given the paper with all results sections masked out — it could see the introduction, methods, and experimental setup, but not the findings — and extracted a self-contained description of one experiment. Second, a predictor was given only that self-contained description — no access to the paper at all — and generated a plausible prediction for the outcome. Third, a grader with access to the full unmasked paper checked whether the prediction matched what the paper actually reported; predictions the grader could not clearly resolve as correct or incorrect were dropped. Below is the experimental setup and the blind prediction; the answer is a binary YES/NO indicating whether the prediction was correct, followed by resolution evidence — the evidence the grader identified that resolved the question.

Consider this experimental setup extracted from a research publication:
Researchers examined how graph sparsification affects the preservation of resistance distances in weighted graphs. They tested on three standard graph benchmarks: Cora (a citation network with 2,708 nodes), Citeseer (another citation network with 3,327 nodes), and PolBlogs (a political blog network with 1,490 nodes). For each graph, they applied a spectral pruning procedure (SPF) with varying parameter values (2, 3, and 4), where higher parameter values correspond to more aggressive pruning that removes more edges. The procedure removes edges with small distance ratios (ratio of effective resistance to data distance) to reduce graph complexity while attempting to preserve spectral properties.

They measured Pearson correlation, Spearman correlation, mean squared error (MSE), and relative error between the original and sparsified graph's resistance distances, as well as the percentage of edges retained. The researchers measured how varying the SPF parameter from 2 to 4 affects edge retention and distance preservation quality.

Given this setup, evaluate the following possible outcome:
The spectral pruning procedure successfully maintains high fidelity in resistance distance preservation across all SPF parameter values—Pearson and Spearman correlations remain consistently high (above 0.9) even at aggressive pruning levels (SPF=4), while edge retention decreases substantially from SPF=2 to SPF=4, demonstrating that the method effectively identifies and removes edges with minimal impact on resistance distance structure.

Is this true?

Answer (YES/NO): NO